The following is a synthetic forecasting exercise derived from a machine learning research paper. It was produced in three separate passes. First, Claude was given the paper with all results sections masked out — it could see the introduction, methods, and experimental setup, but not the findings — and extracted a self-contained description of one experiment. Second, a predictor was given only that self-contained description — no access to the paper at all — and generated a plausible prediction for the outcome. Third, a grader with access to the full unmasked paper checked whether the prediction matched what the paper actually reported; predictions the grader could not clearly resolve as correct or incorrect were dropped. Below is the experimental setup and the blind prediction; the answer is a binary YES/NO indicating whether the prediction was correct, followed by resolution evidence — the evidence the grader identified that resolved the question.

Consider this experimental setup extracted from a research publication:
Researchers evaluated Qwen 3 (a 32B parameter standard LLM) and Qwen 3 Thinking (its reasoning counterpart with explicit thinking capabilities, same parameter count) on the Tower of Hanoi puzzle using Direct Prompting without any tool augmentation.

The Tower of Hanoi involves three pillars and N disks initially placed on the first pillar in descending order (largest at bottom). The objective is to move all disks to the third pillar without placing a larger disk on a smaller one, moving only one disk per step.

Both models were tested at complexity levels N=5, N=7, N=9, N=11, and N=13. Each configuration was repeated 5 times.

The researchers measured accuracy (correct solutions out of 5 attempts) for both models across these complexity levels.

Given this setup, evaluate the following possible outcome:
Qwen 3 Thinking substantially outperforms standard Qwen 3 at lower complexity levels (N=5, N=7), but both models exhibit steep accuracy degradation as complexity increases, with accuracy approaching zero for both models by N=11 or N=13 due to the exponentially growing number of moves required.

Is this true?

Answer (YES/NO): NO